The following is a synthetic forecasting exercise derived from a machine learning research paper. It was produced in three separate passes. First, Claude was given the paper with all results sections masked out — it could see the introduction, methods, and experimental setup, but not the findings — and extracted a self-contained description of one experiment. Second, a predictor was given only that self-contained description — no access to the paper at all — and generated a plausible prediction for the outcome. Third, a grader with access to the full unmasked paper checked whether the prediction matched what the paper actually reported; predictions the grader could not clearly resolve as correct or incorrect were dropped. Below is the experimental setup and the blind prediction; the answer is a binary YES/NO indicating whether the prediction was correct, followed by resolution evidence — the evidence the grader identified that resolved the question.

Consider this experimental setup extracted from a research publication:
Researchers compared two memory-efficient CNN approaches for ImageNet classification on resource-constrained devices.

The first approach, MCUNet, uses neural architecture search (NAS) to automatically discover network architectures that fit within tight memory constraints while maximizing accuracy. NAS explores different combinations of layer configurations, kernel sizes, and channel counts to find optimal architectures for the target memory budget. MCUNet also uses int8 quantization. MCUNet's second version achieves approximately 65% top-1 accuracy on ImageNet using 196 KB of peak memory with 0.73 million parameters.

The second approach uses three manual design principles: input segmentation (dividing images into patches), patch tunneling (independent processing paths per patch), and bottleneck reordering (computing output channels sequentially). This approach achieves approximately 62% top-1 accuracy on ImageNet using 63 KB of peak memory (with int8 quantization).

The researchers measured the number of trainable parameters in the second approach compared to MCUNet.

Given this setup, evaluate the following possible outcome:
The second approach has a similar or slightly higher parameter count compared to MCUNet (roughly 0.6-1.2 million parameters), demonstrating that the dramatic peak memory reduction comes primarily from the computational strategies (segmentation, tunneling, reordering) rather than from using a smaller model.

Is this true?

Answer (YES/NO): NO